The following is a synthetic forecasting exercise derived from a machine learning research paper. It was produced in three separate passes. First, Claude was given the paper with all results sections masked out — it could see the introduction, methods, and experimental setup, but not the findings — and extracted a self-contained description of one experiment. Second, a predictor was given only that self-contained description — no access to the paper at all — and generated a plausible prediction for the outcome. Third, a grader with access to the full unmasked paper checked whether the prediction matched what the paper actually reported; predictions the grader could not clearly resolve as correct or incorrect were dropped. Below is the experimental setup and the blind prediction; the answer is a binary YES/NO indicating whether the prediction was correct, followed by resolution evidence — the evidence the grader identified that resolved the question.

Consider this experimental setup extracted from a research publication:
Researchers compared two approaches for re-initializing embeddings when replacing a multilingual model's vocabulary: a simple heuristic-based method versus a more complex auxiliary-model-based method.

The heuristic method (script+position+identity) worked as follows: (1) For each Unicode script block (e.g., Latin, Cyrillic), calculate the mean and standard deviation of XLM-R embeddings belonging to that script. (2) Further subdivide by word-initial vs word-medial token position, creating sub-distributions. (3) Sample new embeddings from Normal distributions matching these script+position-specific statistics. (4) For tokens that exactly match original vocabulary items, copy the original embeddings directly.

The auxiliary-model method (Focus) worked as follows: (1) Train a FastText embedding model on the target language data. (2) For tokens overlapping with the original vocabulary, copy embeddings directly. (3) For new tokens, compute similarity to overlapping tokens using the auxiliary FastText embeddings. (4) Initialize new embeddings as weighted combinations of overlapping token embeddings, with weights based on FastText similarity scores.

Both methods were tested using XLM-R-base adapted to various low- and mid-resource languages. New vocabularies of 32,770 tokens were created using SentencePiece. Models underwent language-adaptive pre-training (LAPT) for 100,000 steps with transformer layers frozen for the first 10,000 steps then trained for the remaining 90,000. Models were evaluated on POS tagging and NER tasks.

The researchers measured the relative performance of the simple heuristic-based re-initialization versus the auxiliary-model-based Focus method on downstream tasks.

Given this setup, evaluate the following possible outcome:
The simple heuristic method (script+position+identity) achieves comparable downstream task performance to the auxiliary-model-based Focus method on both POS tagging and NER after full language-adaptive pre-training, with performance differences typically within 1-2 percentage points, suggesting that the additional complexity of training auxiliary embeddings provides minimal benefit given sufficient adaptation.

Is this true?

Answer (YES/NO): YES